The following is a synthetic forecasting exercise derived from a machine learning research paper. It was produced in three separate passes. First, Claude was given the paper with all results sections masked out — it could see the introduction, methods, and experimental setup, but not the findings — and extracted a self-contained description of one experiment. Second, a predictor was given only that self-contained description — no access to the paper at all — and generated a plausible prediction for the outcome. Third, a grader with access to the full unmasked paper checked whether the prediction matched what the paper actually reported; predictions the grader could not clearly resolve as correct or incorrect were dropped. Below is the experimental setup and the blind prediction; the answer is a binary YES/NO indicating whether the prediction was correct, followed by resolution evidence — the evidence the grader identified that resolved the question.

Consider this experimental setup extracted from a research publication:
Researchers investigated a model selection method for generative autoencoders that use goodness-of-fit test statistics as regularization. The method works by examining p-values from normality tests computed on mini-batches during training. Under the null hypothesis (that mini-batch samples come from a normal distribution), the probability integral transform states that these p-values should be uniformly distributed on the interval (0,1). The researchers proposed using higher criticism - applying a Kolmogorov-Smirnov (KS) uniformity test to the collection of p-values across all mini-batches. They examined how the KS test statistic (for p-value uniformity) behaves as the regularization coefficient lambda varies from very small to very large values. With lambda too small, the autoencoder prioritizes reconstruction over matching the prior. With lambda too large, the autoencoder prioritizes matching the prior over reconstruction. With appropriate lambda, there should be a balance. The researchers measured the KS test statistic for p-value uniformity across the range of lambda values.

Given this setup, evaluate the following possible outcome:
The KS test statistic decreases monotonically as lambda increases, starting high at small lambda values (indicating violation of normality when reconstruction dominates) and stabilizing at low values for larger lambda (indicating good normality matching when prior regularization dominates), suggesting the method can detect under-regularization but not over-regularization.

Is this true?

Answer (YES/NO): NO